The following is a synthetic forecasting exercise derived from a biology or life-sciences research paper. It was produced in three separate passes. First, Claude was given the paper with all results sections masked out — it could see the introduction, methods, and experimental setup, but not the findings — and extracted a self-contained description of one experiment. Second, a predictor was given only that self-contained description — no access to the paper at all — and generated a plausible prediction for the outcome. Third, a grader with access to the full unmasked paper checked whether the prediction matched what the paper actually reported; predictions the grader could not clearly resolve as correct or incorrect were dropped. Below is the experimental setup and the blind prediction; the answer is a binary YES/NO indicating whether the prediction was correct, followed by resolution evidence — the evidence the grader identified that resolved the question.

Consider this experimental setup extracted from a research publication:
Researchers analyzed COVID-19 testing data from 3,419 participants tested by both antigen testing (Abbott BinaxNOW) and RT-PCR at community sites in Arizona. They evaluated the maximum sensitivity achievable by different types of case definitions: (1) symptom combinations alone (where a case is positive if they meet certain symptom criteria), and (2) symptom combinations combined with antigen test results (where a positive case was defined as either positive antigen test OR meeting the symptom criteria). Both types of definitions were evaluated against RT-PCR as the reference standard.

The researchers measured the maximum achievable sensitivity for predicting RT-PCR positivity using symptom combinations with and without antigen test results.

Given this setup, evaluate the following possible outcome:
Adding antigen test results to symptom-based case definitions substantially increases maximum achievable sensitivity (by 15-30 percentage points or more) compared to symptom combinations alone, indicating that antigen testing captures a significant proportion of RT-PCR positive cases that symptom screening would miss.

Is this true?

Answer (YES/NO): NO